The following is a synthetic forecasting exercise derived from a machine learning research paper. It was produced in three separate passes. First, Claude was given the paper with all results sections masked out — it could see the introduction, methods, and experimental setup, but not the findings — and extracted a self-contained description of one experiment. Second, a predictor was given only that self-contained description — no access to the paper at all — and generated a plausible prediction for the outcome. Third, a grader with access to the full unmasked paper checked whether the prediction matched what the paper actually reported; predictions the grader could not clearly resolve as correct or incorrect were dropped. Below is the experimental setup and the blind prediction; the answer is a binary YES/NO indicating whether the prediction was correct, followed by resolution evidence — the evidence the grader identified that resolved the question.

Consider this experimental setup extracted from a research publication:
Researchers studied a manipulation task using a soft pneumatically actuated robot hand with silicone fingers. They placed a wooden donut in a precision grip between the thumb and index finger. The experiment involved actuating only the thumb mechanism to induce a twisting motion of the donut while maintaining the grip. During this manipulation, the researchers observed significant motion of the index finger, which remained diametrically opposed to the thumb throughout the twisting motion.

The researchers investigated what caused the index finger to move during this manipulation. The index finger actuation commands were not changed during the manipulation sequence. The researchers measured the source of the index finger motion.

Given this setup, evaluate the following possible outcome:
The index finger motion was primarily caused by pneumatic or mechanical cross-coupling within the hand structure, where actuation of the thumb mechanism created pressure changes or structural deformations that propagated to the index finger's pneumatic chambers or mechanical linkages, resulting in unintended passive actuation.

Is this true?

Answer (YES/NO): NO